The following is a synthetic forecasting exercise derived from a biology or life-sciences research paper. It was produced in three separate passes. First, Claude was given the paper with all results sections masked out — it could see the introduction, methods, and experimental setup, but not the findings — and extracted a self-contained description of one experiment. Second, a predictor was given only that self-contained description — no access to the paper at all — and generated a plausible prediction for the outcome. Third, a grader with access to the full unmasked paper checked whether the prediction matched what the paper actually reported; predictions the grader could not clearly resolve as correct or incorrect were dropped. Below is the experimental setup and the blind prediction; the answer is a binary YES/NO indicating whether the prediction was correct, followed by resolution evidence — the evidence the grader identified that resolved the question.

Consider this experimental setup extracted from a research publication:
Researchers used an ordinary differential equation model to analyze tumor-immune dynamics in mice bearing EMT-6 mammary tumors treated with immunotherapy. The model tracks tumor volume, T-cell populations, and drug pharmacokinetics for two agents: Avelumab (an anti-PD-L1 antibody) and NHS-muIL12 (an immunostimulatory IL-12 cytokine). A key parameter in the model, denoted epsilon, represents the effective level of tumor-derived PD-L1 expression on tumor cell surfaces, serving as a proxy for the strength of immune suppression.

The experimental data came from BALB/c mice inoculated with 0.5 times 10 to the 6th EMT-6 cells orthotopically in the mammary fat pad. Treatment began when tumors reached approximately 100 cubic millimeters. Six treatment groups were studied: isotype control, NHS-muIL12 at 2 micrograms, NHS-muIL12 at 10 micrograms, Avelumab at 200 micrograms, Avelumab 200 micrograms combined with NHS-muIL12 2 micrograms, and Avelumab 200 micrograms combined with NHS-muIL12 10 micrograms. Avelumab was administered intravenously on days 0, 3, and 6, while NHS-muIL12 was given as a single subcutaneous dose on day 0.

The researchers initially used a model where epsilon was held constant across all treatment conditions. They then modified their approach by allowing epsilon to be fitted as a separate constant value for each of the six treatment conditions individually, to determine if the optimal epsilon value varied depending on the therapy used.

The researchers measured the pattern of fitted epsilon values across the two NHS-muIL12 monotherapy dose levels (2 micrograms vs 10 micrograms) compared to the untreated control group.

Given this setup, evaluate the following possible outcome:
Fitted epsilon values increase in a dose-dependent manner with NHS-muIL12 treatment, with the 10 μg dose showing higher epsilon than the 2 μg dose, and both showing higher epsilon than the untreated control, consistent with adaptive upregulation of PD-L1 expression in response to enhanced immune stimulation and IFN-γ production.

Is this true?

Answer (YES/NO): YES